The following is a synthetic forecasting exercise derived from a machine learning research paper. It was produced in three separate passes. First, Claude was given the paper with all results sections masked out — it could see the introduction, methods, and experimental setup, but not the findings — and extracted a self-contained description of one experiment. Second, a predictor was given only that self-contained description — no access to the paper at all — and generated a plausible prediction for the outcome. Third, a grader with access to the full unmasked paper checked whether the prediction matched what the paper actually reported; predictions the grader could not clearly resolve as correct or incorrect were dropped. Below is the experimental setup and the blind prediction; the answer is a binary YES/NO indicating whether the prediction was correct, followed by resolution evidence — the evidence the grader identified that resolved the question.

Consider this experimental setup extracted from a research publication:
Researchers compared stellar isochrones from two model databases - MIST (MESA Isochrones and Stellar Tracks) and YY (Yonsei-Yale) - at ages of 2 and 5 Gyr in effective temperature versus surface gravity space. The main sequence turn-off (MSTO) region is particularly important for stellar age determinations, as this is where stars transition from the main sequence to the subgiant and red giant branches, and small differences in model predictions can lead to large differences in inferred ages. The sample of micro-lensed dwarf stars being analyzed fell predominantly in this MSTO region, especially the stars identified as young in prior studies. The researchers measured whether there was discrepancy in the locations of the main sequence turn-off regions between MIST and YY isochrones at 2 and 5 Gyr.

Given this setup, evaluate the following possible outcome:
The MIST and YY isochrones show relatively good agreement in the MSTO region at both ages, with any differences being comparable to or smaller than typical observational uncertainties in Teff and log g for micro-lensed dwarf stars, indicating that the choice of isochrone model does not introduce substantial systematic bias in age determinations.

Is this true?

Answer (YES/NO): NO